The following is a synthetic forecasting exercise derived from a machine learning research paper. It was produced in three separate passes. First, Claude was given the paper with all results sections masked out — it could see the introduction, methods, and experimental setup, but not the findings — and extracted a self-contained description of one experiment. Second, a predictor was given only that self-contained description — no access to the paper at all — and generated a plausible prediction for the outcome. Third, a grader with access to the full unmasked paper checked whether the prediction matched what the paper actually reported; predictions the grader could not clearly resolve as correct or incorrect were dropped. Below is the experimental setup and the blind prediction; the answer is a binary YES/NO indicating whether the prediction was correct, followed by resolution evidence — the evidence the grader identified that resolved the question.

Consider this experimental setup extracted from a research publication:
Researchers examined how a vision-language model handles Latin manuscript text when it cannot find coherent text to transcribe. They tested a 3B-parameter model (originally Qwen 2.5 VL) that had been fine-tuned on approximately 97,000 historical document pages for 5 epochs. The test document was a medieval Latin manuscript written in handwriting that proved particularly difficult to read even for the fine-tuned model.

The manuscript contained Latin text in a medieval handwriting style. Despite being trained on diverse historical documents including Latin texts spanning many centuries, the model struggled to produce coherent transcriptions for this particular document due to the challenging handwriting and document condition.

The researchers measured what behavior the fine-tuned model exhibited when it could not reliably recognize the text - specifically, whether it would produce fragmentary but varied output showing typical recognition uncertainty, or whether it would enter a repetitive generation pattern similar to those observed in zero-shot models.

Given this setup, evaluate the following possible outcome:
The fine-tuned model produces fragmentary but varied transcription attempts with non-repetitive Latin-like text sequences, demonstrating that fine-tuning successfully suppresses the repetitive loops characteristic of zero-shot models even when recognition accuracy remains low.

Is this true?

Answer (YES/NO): NO